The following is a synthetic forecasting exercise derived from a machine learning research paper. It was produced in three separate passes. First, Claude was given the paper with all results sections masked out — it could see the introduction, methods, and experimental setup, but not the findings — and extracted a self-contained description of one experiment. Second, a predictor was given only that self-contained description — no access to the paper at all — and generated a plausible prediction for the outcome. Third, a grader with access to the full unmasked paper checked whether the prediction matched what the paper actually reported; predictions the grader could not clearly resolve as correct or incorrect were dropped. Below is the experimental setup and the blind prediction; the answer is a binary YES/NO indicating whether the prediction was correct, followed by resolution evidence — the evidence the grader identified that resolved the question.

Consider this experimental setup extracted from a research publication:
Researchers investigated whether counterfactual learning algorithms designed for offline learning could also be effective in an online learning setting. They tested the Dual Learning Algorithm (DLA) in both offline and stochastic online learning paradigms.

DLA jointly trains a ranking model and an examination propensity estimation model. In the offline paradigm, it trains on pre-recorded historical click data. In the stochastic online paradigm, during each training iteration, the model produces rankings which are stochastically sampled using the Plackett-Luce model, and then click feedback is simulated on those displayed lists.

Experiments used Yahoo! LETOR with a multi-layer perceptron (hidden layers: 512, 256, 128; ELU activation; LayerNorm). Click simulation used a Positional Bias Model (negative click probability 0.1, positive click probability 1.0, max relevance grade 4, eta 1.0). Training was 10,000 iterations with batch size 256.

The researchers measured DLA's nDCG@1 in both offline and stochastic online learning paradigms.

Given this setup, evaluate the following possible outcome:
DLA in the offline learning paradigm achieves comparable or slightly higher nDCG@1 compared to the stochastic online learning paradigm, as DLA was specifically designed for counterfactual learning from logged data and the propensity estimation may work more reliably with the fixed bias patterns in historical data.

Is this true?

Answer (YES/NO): YES